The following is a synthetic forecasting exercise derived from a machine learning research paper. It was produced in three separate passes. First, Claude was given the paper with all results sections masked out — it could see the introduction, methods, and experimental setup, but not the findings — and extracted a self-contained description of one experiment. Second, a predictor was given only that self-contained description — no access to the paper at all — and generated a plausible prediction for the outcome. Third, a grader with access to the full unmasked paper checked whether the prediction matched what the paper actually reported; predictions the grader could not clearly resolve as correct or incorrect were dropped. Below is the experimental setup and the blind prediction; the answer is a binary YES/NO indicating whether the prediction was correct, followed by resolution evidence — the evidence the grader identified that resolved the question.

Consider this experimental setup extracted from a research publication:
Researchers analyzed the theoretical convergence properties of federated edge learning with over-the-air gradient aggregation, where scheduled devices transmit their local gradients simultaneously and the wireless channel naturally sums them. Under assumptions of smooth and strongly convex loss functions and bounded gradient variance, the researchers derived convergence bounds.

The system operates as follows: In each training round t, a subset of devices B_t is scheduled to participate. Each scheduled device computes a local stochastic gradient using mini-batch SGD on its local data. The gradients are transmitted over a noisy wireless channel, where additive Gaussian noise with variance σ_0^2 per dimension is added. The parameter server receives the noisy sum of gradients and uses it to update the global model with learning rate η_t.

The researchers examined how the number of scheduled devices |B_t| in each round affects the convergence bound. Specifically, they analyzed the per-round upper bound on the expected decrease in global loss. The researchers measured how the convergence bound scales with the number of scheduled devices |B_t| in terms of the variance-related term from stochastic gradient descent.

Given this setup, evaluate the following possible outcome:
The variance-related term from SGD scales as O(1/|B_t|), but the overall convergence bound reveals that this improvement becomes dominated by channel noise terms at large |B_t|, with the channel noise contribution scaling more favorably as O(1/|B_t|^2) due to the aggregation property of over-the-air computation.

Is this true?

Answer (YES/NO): NO